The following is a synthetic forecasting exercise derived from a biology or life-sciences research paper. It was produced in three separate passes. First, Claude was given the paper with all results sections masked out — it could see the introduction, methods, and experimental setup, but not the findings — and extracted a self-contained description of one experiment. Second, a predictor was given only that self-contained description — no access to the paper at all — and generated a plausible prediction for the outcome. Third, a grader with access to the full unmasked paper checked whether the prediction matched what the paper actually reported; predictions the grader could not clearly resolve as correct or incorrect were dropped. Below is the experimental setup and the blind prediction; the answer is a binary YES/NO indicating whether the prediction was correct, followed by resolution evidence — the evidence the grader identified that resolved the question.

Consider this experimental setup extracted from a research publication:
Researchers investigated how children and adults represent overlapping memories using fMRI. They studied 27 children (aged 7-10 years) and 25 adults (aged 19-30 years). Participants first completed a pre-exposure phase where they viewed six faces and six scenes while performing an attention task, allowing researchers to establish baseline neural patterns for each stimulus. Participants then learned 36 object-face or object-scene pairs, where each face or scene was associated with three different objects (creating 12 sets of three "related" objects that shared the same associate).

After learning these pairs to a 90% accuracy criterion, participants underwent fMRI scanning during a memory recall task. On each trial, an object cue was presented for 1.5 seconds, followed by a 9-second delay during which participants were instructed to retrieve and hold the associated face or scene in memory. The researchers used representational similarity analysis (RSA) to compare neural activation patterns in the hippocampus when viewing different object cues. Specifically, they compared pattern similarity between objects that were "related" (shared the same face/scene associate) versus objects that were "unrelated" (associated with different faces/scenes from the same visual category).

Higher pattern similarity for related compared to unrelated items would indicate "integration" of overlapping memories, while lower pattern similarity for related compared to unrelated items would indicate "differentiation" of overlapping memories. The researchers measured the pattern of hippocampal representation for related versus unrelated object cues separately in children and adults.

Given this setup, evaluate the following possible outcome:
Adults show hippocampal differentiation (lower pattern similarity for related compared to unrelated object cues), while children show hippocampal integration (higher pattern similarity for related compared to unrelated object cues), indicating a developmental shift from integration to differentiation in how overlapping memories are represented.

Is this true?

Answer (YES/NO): NO